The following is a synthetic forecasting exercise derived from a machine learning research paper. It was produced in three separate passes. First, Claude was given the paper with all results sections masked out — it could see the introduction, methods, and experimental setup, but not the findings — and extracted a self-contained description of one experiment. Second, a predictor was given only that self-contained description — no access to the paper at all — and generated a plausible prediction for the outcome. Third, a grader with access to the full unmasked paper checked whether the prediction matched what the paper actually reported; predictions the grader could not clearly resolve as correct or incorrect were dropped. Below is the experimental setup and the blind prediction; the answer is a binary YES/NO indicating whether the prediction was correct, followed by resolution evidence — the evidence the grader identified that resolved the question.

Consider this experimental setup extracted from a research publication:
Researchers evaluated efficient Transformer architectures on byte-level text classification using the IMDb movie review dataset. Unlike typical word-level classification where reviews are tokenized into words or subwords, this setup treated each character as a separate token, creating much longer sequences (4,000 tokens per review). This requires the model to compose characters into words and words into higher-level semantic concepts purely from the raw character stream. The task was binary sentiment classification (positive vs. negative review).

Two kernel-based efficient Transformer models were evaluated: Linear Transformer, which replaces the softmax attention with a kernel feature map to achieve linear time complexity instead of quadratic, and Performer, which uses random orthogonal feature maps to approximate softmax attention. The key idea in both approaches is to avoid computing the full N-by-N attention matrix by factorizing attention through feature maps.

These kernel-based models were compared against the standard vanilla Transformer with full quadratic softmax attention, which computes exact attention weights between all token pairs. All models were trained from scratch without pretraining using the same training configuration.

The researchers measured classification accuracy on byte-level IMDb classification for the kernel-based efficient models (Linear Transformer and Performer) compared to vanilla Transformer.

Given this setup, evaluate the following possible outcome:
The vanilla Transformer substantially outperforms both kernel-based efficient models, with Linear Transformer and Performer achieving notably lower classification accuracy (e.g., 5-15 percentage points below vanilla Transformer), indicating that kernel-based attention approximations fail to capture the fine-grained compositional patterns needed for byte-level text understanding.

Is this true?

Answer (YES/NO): NO